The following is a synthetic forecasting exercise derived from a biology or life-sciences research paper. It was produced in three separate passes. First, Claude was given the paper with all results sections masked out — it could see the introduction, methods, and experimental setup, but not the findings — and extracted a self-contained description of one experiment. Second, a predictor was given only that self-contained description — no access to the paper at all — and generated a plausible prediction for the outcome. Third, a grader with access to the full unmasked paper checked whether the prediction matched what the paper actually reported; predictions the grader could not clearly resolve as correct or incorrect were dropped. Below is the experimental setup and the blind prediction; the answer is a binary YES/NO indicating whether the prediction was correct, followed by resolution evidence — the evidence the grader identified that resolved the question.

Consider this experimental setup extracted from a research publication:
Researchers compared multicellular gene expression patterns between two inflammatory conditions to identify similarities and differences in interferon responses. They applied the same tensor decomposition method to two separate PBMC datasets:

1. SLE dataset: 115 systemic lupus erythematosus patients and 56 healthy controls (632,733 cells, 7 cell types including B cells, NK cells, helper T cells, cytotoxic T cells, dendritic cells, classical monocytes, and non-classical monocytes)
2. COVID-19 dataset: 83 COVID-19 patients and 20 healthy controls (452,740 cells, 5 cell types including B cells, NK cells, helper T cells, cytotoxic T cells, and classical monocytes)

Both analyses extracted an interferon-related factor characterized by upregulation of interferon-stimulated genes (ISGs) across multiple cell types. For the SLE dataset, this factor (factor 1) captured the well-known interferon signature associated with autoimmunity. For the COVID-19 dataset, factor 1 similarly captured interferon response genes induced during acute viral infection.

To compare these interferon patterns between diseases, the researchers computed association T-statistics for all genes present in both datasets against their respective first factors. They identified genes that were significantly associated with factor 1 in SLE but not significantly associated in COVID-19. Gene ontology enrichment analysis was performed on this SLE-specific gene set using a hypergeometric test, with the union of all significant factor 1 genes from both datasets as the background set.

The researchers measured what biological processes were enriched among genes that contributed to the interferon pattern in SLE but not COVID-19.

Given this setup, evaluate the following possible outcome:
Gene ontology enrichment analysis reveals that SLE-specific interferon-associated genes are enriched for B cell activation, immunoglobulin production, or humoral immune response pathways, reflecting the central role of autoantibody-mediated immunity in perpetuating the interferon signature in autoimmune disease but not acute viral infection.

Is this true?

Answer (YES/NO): NO